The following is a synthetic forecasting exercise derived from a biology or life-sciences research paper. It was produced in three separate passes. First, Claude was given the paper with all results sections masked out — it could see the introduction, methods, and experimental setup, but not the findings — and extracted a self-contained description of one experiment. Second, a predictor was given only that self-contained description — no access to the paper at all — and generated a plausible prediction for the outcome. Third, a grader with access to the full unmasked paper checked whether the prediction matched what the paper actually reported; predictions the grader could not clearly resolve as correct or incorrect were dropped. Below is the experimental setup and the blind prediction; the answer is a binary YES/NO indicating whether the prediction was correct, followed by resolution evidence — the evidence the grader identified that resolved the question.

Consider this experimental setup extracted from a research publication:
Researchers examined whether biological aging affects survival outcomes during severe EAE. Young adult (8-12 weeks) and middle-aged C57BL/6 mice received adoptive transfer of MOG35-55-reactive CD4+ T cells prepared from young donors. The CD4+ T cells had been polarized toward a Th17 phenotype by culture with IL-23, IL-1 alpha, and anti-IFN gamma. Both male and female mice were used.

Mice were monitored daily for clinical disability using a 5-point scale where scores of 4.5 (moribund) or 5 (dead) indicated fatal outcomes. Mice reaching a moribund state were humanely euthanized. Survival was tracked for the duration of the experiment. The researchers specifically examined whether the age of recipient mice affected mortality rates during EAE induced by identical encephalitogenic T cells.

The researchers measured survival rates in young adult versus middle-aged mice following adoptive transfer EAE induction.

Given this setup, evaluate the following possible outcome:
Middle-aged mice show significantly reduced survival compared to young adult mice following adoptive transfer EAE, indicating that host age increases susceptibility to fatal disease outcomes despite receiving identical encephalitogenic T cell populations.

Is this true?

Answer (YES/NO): YES